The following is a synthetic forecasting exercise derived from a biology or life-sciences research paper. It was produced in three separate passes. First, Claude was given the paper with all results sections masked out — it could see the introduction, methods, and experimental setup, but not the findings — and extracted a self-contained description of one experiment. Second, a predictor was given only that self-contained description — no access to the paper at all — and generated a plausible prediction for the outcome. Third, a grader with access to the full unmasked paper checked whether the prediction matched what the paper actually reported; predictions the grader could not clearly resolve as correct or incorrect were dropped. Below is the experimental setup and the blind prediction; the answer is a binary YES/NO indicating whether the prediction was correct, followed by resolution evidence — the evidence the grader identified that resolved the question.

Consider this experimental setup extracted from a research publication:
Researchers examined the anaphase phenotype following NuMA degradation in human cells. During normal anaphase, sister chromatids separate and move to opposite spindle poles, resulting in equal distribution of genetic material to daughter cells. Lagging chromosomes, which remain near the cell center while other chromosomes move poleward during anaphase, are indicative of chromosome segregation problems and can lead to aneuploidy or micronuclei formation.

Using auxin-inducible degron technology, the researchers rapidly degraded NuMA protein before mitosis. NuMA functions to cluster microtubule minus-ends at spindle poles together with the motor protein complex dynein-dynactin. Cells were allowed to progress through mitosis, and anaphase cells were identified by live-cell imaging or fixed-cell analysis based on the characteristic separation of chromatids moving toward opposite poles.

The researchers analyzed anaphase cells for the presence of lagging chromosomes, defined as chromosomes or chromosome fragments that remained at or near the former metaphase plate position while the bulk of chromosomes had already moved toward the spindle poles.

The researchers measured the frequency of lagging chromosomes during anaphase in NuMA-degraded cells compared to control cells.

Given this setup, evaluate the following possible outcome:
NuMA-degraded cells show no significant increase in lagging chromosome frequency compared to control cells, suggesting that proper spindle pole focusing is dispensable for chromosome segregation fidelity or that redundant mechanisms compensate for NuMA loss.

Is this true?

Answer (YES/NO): NO